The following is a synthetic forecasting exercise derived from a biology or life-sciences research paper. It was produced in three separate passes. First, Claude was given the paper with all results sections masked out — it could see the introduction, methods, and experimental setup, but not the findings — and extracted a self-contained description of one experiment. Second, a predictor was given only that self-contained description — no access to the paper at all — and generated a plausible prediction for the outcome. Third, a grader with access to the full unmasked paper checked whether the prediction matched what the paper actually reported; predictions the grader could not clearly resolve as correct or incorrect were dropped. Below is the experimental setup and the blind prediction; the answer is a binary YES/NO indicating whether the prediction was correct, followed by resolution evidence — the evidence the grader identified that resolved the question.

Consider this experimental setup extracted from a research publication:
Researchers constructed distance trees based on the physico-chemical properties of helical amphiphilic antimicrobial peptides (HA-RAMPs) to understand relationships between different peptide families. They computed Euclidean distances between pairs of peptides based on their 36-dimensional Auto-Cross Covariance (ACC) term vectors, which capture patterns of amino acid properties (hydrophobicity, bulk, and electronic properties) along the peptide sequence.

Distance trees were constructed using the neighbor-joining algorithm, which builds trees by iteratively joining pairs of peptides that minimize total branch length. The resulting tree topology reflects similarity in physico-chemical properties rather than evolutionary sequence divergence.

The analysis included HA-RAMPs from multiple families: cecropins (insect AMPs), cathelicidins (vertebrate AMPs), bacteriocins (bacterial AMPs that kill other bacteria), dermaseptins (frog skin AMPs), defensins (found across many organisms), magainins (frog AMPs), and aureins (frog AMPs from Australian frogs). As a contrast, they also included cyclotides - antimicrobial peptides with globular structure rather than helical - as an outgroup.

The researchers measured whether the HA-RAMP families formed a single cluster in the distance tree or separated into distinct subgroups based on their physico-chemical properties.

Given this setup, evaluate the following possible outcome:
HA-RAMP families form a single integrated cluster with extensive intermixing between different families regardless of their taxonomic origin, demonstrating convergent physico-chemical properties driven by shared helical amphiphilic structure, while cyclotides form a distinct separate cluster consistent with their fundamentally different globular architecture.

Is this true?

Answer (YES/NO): NO